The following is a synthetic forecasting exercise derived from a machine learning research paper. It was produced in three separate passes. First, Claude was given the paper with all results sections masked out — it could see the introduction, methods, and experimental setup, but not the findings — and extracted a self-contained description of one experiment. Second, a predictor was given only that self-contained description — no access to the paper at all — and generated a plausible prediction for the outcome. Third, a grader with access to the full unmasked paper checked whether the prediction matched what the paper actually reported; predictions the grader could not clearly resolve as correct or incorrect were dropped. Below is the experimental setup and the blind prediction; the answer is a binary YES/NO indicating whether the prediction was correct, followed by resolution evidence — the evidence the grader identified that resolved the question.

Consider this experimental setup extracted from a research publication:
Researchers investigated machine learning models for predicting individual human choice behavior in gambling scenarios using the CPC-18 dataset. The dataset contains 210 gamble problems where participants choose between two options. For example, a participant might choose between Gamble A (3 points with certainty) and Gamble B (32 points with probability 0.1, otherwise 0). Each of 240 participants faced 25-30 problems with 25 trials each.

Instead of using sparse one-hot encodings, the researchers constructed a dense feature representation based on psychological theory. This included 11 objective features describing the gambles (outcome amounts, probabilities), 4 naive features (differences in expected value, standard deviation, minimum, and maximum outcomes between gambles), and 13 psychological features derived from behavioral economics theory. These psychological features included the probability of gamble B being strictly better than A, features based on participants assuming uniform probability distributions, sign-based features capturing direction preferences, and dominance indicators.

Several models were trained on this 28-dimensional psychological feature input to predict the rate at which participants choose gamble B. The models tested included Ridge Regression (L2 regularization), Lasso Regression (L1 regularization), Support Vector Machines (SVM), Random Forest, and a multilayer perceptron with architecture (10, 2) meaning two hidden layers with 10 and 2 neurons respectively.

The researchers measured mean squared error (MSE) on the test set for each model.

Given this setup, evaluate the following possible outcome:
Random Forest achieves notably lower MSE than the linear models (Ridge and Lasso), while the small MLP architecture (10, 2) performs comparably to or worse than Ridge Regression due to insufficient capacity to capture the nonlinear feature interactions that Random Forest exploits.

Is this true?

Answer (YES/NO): NO